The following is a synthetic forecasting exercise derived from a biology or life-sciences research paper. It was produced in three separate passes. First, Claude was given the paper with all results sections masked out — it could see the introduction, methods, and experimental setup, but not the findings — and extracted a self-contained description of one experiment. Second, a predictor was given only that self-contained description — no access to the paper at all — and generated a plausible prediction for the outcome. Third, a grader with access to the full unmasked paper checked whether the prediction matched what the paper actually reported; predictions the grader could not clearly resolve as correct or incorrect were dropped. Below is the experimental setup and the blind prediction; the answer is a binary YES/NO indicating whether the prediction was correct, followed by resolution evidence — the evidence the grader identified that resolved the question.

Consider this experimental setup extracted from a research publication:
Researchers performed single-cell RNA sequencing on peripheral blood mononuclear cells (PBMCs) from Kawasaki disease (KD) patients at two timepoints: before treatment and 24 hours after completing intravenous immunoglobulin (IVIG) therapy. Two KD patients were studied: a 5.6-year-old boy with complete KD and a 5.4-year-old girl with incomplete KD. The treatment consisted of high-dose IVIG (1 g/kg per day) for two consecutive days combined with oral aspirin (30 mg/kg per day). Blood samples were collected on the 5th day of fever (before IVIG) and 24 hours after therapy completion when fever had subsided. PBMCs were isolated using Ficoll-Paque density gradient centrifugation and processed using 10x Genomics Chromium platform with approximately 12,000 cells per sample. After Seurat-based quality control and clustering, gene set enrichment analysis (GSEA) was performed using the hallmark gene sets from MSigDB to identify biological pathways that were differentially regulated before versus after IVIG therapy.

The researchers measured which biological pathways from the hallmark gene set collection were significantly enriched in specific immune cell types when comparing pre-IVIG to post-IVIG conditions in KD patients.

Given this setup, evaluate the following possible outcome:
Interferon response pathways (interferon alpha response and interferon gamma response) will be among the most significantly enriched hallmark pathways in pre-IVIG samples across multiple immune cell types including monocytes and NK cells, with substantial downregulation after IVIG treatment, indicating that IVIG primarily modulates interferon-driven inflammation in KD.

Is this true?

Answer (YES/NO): NO